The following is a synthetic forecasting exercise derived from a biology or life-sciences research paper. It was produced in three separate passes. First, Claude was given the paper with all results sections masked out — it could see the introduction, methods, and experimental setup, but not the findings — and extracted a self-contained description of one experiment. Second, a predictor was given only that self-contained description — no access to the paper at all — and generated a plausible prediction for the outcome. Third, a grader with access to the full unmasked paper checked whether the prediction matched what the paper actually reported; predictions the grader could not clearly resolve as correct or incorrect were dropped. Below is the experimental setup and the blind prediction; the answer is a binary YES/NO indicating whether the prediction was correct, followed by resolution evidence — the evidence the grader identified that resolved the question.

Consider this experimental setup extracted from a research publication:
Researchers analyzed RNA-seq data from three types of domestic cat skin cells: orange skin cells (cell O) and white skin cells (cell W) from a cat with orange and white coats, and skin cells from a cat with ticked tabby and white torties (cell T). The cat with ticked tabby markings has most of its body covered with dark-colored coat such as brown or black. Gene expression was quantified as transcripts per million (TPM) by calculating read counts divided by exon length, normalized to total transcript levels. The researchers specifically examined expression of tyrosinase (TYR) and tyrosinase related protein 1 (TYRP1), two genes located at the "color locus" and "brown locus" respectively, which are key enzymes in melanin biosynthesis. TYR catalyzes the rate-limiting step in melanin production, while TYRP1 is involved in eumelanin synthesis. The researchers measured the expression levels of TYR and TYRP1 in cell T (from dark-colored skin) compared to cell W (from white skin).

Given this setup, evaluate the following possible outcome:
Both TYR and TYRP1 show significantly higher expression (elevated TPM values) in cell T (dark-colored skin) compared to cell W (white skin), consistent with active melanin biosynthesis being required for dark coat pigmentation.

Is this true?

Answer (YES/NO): YES